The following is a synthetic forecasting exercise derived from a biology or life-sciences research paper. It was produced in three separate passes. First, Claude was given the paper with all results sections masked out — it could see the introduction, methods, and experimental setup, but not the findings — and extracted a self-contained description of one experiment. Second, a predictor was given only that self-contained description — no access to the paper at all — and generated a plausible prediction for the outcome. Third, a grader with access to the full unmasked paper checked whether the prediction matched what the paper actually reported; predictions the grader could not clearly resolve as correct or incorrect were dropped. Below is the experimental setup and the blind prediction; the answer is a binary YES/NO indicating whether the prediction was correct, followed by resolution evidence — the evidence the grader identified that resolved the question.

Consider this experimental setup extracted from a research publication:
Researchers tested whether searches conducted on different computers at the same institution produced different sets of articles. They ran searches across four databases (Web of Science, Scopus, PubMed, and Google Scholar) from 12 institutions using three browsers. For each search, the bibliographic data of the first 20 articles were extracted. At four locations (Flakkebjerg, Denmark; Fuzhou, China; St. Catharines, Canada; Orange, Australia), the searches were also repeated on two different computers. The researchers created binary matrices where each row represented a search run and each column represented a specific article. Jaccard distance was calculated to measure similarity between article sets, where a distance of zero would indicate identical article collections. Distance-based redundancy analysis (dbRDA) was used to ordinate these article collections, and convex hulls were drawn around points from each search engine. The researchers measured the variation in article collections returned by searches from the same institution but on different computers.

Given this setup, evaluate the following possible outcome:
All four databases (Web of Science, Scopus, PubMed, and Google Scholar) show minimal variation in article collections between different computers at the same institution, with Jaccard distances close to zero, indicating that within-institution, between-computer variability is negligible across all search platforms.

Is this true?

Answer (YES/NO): NO